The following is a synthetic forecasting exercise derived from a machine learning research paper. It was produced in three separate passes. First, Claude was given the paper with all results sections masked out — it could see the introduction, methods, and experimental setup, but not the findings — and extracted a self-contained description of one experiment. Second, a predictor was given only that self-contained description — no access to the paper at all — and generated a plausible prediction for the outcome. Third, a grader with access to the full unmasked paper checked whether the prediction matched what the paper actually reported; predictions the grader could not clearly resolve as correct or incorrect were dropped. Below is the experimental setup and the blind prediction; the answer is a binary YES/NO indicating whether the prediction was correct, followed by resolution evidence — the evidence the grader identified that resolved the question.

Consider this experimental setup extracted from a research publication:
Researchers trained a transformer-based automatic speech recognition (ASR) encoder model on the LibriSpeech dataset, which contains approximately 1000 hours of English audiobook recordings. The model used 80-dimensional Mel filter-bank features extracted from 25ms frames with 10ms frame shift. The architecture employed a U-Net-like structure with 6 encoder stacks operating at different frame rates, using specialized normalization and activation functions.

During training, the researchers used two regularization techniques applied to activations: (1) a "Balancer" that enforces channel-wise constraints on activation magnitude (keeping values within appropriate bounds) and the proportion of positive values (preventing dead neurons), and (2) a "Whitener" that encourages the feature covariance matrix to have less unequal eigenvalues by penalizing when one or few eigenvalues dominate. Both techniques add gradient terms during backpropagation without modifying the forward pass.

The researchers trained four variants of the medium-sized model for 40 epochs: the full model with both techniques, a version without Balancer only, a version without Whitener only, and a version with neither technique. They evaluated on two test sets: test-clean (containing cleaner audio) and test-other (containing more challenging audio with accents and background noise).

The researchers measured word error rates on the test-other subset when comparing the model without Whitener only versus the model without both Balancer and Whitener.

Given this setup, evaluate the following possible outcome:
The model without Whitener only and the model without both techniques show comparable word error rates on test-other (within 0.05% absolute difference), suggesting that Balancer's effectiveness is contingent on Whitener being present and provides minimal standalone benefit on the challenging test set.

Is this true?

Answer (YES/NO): NO